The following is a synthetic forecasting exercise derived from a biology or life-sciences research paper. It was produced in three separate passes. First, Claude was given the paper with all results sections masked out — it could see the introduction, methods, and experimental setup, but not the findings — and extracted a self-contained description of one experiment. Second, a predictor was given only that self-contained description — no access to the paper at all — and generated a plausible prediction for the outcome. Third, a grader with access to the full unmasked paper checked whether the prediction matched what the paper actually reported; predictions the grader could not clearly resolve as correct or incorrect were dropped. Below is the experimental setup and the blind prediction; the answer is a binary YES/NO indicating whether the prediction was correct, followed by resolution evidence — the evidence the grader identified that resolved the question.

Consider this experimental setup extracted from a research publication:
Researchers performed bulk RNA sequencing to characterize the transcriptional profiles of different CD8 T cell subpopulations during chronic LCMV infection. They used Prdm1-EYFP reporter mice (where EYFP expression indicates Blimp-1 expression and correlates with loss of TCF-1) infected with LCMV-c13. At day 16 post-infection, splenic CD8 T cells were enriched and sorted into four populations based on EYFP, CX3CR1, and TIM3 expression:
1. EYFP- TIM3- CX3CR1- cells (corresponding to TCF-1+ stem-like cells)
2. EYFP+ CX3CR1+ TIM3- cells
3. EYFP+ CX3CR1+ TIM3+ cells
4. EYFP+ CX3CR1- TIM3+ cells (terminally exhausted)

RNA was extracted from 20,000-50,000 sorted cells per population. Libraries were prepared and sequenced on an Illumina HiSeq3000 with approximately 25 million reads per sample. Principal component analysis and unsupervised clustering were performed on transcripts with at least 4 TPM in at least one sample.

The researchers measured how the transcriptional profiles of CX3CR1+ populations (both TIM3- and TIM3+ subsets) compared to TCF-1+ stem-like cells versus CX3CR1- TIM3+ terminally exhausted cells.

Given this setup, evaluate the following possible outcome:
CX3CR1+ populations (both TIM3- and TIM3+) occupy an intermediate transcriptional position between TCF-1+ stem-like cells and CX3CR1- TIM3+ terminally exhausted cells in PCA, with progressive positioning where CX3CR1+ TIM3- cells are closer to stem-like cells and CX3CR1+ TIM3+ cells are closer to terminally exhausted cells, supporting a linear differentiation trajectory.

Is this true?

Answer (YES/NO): NO